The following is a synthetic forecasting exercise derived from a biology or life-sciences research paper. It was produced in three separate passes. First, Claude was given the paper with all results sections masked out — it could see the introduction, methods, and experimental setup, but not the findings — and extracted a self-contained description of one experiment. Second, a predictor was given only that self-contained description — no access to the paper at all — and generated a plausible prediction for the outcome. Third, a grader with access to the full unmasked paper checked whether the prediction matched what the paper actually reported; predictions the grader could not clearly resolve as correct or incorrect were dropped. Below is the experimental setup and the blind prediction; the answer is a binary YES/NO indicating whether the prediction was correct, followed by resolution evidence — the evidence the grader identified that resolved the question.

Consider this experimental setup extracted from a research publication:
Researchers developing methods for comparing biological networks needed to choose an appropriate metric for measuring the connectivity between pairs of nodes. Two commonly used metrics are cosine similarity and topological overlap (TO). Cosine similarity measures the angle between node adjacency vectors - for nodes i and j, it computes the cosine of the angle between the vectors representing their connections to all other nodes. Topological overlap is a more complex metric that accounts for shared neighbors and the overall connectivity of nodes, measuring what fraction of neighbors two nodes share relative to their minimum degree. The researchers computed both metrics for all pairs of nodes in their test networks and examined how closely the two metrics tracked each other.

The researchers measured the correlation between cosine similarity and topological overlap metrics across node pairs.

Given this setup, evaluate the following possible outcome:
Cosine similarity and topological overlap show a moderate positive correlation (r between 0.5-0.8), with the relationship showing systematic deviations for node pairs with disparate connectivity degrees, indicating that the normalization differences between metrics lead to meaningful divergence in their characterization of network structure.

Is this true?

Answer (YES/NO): NO